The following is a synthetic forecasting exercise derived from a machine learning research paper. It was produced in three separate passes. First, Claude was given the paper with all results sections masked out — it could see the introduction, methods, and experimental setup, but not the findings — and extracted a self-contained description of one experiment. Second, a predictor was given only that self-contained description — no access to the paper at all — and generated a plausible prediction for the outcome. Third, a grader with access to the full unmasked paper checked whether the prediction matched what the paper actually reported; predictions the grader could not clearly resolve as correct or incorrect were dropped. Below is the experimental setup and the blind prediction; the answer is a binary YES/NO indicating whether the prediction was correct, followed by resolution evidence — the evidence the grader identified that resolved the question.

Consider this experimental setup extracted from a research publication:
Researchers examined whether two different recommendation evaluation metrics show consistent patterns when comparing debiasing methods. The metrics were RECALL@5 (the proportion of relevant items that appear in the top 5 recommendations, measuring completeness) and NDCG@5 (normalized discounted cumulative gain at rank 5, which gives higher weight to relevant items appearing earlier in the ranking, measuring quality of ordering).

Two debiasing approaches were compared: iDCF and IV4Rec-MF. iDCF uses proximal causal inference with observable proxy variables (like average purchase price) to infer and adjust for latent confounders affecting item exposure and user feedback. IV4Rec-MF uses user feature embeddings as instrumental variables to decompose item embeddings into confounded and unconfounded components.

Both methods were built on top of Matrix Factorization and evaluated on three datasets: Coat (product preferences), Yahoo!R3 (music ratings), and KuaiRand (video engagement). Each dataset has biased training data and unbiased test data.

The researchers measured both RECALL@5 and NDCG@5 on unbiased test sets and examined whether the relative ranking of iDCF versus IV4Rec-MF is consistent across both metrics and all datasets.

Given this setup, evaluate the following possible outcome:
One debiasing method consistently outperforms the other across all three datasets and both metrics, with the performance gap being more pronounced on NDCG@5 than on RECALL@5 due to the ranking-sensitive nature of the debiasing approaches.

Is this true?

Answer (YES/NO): NO